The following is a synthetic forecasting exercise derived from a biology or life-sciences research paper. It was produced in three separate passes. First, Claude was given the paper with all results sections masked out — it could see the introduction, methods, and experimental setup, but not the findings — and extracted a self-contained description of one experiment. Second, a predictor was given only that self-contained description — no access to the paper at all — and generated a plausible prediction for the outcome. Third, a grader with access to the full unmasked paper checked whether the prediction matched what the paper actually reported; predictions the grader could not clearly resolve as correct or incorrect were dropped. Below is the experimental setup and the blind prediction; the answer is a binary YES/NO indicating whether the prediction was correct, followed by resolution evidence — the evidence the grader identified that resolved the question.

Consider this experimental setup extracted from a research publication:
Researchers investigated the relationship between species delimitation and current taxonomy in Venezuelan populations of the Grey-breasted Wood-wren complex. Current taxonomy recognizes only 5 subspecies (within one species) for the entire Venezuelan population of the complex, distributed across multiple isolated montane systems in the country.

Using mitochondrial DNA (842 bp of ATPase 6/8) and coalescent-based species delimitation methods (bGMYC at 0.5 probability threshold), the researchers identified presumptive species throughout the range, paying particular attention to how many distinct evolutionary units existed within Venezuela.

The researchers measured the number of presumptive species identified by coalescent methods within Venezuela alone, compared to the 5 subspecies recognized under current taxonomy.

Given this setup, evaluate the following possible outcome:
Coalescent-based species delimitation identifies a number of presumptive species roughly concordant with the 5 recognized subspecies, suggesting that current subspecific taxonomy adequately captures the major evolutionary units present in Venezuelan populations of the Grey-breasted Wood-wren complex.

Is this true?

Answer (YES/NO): NO